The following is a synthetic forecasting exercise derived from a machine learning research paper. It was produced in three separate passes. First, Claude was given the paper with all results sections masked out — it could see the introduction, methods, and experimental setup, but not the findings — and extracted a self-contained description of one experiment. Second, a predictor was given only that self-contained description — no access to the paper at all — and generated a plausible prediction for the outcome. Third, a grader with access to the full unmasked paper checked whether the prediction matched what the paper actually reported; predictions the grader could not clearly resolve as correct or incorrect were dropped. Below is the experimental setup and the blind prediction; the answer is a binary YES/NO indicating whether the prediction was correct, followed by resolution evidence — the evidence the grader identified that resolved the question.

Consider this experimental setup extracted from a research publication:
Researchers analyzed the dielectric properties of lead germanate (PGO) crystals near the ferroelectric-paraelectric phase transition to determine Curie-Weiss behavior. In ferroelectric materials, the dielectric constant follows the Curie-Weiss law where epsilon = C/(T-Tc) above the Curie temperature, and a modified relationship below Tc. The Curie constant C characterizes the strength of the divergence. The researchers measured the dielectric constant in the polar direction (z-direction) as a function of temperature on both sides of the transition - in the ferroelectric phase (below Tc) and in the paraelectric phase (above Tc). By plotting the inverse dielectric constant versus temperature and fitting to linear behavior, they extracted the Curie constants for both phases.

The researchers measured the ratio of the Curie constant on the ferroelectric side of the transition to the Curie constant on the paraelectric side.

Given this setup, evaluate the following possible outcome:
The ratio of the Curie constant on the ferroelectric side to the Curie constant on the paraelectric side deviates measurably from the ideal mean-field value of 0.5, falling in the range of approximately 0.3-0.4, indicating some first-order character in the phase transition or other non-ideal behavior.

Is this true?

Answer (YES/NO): NO